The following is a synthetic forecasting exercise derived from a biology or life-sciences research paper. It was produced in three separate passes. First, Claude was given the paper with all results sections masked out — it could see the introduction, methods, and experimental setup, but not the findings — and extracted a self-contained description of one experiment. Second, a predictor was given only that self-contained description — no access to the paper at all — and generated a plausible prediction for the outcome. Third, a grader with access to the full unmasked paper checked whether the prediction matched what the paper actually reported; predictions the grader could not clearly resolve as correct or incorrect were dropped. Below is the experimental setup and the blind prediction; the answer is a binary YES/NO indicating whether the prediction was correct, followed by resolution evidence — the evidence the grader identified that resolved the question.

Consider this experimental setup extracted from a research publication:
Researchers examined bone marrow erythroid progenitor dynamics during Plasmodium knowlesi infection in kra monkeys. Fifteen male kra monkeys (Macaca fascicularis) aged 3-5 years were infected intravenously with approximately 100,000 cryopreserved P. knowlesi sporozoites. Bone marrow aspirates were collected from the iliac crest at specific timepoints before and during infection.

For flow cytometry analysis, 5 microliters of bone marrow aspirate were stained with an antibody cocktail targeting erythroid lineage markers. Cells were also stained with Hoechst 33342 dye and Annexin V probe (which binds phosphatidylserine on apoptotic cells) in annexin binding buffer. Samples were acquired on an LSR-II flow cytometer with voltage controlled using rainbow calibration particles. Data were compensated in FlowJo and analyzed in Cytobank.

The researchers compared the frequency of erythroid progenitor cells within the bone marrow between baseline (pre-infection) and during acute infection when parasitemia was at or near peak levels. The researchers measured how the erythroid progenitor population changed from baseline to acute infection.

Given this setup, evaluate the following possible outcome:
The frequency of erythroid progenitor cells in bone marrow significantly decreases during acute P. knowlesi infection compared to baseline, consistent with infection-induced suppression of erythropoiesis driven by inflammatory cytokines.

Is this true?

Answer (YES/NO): NO